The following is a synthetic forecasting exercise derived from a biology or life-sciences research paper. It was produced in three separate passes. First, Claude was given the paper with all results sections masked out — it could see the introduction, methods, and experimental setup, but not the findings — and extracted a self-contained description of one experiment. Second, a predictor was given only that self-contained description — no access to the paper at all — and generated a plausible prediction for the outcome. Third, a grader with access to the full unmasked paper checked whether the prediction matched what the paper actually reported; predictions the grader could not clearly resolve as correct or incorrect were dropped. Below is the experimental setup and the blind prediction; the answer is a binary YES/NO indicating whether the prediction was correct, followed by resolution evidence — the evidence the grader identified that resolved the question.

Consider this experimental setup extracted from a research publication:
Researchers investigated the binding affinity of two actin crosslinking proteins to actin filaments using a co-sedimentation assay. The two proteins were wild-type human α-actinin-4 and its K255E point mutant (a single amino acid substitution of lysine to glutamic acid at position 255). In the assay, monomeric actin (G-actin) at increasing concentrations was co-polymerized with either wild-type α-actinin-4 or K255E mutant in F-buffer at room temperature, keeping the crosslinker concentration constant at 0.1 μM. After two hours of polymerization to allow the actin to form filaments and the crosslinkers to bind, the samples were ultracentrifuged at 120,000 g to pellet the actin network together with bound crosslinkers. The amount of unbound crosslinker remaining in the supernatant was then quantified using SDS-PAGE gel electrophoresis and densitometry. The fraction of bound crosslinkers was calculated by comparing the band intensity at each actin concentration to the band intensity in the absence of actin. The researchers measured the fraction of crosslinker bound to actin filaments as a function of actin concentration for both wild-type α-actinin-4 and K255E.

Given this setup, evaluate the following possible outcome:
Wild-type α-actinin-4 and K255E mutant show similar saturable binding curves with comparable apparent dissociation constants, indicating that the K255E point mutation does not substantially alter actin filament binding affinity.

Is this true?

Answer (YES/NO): NO